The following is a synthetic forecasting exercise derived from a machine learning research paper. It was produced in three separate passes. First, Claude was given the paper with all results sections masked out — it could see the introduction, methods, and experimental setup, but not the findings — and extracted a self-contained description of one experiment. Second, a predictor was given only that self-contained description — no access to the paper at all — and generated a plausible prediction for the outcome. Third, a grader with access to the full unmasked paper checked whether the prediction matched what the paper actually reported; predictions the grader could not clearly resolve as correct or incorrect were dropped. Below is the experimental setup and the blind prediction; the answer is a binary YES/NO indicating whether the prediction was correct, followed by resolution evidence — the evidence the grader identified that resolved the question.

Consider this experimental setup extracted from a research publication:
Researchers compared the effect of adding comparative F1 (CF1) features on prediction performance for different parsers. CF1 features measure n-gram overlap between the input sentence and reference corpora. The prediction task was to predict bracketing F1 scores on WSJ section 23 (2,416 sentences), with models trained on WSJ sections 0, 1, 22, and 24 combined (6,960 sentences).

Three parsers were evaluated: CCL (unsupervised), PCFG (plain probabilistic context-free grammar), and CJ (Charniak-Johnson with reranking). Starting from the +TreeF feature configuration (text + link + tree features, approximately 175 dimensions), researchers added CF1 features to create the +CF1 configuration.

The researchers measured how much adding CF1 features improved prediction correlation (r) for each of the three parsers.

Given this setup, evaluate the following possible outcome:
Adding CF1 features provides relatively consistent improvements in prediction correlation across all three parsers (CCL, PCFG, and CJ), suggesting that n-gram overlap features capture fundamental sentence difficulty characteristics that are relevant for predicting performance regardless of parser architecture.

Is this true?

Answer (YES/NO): NO